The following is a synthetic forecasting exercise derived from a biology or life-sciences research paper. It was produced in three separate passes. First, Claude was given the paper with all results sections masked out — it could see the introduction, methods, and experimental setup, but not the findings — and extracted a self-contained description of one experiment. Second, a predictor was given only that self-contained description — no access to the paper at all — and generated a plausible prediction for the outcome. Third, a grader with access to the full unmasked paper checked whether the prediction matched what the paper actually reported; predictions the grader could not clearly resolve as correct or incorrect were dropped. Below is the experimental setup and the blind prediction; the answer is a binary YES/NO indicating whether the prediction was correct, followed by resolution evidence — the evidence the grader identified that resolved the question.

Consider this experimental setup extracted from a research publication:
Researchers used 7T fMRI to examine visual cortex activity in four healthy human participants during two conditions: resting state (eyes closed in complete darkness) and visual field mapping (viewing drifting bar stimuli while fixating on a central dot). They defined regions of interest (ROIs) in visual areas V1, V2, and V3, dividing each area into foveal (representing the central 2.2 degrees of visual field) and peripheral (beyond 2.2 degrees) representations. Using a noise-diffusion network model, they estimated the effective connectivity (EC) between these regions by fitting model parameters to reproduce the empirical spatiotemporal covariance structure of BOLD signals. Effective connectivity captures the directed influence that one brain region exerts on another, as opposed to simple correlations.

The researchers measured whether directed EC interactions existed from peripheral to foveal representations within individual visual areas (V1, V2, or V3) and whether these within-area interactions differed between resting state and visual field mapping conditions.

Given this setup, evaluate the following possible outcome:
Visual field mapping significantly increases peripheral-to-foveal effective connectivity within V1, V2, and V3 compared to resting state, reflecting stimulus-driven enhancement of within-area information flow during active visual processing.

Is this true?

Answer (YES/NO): NO